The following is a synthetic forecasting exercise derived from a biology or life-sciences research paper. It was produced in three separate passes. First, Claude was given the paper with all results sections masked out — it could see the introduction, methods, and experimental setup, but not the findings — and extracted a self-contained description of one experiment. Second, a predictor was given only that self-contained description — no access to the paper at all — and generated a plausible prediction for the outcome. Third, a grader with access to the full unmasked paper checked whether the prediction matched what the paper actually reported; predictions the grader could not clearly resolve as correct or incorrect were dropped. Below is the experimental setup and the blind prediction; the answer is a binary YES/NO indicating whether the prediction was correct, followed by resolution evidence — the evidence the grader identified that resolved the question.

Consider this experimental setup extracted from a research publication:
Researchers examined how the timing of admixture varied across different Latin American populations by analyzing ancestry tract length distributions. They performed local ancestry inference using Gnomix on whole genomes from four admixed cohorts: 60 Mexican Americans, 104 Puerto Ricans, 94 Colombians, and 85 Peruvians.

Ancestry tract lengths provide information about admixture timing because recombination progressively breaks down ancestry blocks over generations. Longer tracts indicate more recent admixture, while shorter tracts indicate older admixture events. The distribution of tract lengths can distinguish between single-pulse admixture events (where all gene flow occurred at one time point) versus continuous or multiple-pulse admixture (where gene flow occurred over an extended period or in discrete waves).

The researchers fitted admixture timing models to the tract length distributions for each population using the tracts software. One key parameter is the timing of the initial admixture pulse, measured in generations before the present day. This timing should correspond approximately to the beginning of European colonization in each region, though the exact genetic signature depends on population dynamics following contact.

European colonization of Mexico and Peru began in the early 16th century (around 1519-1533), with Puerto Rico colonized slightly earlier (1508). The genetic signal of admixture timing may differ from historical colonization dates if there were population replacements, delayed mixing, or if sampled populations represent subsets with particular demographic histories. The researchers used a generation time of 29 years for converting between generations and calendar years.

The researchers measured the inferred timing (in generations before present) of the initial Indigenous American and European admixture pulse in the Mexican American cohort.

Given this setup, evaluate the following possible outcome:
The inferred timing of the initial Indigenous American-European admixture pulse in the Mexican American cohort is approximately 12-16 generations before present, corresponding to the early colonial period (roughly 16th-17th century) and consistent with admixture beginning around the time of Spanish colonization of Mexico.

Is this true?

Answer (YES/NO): YES